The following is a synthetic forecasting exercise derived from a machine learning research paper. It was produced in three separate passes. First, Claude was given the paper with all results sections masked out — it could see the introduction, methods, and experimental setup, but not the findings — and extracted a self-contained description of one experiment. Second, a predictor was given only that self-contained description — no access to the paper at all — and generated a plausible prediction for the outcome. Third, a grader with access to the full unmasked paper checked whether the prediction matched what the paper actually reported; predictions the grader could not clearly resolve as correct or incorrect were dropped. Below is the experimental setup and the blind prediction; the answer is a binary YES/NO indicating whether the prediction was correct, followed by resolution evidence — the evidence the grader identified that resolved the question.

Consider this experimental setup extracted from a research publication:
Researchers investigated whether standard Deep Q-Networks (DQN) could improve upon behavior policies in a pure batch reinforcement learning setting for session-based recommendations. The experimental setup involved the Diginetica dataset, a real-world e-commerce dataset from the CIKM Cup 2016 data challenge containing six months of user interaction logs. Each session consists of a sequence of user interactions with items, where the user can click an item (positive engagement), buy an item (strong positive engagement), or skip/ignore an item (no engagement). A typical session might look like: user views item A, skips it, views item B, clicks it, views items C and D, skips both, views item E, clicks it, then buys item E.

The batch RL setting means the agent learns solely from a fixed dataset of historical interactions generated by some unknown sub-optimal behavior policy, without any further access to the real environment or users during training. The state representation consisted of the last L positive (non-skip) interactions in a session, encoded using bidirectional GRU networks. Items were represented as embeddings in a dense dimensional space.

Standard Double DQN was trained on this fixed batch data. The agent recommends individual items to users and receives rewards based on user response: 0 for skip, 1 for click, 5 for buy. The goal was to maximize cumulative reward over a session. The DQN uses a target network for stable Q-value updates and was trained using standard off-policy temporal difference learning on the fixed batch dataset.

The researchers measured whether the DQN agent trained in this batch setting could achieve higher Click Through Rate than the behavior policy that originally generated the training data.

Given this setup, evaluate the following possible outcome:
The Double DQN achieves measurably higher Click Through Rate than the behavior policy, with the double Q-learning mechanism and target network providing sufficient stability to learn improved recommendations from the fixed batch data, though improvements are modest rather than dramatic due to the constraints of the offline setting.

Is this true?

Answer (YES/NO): NO